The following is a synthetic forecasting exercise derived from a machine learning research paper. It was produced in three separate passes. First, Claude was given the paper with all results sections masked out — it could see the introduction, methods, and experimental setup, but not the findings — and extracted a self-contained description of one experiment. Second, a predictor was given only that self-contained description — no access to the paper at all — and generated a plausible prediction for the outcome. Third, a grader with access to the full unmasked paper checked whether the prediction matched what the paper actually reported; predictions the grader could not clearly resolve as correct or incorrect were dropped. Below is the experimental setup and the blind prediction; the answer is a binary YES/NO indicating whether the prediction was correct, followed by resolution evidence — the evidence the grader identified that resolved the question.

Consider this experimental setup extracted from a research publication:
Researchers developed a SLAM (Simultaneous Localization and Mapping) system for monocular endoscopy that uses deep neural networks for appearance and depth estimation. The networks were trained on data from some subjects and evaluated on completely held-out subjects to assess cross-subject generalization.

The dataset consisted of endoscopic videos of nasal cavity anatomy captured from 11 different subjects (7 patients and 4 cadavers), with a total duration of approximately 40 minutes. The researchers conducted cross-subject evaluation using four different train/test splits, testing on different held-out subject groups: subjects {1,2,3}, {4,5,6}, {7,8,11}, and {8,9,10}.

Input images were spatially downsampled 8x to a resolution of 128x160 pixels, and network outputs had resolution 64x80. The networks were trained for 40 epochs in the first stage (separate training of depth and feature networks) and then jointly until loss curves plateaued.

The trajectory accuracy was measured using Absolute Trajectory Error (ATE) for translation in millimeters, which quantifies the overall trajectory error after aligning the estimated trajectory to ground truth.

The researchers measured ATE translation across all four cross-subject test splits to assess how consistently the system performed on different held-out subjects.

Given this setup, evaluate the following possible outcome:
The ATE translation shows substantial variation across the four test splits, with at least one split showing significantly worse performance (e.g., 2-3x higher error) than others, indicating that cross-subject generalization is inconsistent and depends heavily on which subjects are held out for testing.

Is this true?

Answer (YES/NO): NO